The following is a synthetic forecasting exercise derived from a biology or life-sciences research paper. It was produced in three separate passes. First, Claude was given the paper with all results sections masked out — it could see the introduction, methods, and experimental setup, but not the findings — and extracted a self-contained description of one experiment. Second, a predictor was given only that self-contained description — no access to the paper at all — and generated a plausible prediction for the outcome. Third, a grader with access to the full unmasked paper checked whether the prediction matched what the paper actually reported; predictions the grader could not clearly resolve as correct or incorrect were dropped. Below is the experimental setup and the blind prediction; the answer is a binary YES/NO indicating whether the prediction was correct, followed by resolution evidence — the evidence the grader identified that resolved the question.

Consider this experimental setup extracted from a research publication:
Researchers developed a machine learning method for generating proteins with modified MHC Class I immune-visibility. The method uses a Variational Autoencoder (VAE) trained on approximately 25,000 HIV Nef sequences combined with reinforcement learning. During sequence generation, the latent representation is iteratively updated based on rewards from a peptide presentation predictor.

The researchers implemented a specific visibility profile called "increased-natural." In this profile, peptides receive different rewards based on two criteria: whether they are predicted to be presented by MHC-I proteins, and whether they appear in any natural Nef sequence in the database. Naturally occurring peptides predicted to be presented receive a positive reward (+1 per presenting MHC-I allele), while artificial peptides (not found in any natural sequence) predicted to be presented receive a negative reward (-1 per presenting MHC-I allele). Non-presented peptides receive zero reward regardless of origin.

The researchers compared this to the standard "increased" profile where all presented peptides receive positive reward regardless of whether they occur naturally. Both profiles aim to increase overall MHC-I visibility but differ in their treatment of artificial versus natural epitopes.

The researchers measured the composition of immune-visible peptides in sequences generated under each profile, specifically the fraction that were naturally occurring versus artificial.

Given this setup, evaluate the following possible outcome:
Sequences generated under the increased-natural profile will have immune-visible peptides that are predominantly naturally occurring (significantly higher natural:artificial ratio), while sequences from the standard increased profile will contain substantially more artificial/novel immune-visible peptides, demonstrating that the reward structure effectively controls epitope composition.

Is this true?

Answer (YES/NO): YES